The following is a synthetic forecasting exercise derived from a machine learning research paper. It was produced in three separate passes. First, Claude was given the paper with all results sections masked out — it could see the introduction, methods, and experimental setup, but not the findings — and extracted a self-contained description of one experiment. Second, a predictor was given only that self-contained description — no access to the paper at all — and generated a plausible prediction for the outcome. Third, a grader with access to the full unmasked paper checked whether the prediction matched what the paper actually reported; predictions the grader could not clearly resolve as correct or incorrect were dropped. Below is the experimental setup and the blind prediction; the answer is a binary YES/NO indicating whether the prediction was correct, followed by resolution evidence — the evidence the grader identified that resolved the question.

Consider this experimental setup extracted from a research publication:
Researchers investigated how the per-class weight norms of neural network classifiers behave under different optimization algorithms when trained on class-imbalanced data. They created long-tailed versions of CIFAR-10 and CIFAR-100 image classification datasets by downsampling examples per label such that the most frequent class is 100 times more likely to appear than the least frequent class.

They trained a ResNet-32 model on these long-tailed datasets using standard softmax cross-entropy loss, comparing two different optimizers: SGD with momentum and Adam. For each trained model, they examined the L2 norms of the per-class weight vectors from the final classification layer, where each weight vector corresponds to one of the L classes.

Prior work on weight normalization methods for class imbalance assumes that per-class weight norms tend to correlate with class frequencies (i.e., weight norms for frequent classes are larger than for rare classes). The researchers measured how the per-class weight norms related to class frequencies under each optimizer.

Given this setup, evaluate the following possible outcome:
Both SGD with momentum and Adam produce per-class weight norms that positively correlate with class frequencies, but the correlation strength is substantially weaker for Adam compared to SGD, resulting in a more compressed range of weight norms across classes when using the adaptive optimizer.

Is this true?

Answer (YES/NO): NO